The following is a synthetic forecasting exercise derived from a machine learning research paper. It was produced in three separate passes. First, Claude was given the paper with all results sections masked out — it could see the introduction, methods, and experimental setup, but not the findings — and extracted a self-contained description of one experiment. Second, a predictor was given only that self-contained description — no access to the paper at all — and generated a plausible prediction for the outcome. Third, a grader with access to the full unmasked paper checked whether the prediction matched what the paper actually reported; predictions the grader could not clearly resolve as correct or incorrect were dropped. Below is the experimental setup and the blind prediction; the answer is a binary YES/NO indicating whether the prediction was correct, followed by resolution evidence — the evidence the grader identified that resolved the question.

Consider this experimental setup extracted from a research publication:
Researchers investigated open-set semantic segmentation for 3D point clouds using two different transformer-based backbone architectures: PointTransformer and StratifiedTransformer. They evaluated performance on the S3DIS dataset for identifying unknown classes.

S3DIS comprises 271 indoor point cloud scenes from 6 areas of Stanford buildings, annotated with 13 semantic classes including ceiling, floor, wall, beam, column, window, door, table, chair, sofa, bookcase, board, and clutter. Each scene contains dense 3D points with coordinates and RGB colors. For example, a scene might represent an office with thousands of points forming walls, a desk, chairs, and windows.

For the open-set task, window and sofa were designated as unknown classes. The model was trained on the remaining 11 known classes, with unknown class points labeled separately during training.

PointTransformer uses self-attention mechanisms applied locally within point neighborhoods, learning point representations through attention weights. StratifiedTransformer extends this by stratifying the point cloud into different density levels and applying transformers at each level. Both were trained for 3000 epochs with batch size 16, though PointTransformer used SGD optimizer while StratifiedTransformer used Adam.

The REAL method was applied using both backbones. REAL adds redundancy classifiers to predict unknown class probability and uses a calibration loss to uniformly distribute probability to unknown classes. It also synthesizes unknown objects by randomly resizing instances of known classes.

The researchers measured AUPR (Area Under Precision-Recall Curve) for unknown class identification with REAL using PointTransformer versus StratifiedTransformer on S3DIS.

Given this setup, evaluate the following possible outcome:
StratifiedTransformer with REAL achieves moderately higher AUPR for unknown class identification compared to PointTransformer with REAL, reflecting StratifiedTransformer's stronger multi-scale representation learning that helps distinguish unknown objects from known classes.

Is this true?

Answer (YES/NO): NO